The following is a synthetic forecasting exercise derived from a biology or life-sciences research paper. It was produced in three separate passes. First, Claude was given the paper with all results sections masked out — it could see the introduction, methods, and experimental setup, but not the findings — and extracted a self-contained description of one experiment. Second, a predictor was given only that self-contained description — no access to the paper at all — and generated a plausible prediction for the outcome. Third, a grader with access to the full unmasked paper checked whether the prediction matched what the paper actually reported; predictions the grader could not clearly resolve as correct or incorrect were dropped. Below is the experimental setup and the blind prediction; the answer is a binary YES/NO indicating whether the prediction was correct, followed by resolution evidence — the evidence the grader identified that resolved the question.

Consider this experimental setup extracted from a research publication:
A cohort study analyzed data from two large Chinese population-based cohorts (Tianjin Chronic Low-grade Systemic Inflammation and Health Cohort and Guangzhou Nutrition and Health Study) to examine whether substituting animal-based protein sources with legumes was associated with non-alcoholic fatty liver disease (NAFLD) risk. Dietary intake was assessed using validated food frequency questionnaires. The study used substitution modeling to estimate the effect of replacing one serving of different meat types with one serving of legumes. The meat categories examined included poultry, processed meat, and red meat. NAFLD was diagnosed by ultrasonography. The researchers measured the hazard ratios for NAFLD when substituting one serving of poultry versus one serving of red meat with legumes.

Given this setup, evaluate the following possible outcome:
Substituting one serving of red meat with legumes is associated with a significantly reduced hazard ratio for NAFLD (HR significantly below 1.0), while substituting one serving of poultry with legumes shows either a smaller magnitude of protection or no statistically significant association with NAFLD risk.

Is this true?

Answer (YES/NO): NO